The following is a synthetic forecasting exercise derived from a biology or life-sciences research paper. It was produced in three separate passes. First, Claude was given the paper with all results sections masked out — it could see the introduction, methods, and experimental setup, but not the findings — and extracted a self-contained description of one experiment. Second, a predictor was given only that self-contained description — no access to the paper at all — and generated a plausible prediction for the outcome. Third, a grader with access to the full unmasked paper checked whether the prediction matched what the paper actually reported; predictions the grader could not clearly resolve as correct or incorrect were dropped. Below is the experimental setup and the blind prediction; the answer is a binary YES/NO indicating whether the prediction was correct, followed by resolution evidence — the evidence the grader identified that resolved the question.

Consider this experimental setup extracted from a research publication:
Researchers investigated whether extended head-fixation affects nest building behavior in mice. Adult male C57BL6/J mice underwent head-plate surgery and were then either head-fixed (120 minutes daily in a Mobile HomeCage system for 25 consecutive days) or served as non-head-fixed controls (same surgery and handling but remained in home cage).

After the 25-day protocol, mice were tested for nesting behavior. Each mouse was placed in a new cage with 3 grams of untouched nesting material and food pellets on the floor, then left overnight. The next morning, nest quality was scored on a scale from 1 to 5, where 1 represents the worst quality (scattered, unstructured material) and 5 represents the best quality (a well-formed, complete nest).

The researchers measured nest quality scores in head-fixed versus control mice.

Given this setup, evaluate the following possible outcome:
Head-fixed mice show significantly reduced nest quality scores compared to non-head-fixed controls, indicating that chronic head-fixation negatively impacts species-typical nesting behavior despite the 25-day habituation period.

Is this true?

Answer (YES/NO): NO